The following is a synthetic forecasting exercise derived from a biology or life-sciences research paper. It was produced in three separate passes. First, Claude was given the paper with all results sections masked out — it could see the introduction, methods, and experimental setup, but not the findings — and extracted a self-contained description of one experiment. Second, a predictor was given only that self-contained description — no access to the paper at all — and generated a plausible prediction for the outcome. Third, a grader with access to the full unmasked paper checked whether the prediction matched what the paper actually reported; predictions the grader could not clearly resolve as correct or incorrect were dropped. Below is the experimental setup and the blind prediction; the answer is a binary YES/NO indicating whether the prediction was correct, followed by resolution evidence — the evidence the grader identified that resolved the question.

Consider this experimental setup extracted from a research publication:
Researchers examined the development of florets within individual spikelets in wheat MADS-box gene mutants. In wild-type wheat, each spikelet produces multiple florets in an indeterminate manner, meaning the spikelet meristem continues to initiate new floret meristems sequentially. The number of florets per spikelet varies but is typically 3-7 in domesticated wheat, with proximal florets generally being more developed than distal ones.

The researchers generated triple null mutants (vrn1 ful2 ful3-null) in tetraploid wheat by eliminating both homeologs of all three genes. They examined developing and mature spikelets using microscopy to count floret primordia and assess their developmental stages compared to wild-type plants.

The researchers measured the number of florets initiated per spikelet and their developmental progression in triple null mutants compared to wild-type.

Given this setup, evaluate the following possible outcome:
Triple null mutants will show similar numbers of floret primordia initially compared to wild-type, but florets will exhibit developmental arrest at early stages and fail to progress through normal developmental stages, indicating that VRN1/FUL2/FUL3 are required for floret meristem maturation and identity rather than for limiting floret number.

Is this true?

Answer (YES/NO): NO